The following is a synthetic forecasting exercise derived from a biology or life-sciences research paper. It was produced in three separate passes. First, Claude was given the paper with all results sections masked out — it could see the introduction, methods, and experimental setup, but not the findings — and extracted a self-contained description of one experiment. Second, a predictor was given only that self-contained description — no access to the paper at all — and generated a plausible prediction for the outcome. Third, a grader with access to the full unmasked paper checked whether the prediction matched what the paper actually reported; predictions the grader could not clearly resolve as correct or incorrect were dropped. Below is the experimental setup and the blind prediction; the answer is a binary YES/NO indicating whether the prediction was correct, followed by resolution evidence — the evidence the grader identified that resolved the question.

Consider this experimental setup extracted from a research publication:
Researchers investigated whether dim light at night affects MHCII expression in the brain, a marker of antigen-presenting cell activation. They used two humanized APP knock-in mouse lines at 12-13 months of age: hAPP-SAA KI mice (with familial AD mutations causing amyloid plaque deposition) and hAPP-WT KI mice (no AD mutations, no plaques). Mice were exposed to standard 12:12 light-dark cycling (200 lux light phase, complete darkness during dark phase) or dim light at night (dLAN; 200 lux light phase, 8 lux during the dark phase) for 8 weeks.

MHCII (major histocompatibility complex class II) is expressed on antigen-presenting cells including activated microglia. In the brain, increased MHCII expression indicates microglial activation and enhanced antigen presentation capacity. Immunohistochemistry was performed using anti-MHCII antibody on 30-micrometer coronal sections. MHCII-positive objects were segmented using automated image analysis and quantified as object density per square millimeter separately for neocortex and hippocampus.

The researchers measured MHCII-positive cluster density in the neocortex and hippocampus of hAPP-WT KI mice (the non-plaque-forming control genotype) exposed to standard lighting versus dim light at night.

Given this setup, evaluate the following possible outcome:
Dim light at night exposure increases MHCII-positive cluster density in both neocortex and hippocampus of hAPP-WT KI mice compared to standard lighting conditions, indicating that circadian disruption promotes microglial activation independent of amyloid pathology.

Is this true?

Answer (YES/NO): NO